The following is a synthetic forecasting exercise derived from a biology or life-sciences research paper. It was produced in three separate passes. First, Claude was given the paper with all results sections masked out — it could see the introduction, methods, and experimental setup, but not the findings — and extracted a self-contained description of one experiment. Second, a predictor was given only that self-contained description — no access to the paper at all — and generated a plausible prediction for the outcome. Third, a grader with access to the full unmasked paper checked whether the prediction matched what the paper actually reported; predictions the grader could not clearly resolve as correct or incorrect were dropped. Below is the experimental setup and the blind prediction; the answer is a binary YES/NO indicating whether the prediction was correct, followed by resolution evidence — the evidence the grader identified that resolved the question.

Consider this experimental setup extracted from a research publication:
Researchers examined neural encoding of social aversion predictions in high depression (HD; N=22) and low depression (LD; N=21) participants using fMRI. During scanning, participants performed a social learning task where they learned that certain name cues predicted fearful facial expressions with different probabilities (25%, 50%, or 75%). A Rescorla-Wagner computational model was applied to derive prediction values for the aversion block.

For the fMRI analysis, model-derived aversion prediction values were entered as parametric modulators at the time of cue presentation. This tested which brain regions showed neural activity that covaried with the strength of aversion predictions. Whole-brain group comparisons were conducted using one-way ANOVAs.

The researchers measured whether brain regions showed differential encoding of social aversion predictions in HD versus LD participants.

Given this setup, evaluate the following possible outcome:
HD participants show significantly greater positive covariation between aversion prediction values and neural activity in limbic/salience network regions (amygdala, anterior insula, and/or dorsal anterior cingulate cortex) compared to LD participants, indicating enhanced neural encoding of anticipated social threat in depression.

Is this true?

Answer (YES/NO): NO